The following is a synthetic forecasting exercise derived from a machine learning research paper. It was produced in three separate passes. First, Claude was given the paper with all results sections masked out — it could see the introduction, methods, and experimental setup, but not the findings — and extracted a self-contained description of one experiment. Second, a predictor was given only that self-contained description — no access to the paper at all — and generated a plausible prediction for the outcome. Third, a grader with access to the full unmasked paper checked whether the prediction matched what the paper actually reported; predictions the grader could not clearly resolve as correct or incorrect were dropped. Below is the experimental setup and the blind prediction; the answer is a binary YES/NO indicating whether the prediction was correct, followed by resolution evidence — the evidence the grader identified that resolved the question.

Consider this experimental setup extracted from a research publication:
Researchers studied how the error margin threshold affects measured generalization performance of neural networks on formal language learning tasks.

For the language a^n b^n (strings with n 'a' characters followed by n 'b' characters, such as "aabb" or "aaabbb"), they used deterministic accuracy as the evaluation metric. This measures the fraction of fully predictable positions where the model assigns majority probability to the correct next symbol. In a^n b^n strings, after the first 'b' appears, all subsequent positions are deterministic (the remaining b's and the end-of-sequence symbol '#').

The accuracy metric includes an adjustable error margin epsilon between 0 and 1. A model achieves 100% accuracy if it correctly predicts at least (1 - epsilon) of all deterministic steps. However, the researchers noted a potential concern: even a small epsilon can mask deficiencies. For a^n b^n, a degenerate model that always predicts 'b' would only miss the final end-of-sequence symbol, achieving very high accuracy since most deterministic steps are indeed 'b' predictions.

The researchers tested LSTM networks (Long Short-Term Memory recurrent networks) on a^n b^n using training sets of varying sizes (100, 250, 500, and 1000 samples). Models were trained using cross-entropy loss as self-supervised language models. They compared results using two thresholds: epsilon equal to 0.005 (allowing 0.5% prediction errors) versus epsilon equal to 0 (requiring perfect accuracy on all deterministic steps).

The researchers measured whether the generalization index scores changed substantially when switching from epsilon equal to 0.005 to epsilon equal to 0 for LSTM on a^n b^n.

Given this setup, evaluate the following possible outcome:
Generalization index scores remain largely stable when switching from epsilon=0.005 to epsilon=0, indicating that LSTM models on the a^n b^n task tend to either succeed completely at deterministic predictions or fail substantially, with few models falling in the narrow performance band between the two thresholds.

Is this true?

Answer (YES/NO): NO